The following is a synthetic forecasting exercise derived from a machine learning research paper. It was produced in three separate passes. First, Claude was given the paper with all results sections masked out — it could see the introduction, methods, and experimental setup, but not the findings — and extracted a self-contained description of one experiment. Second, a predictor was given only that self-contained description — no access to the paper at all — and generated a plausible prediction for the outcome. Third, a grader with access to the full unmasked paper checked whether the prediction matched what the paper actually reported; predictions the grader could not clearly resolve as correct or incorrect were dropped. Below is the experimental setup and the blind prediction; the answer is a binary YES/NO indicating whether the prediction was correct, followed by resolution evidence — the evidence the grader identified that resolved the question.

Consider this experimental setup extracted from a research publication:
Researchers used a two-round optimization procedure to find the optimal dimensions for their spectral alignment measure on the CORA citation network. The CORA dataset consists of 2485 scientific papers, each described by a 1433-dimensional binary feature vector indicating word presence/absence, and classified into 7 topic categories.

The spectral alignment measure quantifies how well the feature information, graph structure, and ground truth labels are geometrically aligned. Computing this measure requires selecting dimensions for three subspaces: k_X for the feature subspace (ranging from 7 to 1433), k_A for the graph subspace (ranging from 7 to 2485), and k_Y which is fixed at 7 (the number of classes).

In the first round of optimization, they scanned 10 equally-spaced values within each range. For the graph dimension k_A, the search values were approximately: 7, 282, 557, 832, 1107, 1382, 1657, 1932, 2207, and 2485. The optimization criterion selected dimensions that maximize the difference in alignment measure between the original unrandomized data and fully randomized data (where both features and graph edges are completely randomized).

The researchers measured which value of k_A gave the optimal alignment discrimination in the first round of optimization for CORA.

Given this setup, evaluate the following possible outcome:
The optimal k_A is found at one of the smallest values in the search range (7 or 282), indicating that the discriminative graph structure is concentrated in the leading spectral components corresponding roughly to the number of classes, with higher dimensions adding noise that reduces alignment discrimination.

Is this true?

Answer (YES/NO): YES